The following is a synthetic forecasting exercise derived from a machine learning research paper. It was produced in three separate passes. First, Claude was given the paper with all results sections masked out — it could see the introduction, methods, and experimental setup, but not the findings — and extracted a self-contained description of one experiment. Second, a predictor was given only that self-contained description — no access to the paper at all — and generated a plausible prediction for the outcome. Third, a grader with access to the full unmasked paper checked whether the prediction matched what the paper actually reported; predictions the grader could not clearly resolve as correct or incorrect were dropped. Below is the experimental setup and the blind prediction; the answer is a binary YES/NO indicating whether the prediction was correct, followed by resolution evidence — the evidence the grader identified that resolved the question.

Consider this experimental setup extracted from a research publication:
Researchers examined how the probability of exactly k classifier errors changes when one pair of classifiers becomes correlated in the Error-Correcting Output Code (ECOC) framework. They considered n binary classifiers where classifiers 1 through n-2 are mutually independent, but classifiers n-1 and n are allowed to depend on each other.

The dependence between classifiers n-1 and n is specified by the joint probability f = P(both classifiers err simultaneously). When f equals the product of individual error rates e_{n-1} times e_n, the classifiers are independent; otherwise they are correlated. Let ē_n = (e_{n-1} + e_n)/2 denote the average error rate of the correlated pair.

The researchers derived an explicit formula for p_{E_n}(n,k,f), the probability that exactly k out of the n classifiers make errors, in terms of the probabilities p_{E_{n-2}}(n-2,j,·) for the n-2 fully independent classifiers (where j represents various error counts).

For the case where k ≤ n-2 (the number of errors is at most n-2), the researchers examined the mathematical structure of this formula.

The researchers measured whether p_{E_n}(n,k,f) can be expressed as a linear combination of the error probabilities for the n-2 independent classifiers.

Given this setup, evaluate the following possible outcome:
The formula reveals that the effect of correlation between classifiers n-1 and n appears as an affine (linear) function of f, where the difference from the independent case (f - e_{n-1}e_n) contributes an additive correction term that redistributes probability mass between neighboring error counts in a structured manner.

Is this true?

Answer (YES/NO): NO